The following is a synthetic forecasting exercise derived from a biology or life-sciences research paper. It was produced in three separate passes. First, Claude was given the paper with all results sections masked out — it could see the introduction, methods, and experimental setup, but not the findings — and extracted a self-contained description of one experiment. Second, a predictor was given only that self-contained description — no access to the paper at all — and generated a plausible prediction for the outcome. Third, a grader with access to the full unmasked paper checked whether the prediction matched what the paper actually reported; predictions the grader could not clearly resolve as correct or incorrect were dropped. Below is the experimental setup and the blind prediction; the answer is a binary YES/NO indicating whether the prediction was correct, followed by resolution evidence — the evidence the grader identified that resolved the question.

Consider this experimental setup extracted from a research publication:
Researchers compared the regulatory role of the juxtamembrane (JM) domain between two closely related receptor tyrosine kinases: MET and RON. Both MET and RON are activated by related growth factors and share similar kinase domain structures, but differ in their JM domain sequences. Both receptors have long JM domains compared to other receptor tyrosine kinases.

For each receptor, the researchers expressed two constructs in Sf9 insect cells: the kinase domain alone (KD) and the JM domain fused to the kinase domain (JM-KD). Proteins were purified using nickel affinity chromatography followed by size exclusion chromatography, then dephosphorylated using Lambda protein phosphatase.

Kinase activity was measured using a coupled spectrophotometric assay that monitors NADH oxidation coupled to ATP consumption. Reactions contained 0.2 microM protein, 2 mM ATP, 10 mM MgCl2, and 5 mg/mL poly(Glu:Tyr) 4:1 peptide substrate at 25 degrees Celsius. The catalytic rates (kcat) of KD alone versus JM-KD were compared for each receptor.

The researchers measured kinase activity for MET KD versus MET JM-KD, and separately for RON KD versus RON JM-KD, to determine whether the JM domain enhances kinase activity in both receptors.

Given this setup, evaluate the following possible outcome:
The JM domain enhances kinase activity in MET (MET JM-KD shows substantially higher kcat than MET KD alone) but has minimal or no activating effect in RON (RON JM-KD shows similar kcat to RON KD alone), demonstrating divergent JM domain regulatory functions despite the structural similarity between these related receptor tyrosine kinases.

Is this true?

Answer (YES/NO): YES